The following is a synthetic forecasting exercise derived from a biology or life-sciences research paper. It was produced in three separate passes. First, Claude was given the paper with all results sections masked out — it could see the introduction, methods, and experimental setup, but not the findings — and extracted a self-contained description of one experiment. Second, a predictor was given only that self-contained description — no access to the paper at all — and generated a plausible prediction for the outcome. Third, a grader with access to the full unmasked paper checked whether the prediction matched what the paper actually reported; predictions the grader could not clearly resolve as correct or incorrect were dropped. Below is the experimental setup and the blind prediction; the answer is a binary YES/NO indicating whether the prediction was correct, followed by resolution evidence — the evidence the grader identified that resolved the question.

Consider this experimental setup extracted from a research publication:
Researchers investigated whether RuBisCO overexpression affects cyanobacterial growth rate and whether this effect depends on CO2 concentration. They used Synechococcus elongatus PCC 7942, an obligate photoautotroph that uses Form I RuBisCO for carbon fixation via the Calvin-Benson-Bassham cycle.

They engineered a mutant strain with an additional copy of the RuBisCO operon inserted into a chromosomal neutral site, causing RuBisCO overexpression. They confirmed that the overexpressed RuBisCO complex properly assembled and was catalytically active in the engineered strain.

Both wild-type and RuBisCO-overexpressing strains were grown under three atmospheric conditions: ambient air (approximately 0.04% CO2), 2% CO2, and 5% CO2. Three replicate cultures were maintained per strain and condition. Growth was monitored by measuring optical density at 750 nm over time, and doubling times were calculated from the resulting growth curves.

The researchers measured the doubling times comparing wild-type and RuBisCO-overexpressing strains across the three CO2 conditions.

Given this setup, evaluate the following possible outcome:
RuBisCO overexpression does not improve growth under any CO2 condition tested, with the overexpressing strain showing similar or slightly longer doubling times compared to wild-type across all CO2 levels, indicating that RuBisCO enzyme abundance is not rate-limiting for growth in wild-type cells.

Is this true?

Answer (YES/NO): NO